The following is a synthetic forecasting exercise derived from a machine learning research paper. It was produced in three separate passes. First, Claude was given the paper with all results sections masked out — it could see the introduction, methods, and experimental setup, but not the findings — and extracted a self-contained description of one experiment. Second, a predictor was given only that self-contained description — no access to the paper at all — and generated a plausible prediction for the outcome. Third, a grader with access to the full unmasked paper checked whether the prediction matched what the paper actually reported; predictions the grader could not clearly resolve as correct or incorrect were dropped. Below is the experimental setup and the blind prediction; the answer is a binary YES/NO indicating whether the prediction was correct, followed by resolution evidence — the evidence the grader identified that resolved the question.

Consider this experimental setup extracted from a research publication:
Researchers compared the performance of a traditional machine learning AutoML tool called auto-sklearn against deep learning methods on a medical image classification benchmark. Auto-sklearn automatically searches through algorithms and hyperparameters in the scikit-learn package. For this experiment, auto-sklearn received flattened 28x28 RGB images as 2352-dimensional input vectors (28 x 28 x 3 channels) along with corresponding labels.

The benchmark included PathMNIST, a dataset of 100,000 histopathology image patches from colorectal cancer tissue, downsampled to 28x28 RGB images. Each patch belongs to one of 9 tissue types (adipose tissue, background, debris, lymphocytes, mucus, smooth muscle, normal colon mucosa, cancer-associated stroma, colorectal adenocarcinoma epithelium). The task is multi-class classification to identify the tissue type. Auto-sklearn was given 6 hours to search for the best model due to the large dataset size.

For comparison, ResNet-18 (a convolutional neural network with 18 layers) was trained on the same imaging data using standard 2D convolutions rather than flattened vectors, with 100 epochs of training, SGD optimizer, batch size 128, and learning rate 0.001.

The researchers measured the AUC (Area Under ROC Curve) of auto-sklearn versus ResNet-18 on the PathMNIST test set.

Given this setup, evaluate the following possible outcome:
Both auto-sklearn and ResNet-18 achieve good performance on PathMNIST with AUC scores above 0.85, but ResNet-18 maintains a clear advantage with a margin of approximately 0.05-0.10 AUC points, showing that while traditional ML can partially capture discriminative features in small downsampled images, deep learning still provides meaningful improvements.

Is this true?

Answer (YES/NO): NO